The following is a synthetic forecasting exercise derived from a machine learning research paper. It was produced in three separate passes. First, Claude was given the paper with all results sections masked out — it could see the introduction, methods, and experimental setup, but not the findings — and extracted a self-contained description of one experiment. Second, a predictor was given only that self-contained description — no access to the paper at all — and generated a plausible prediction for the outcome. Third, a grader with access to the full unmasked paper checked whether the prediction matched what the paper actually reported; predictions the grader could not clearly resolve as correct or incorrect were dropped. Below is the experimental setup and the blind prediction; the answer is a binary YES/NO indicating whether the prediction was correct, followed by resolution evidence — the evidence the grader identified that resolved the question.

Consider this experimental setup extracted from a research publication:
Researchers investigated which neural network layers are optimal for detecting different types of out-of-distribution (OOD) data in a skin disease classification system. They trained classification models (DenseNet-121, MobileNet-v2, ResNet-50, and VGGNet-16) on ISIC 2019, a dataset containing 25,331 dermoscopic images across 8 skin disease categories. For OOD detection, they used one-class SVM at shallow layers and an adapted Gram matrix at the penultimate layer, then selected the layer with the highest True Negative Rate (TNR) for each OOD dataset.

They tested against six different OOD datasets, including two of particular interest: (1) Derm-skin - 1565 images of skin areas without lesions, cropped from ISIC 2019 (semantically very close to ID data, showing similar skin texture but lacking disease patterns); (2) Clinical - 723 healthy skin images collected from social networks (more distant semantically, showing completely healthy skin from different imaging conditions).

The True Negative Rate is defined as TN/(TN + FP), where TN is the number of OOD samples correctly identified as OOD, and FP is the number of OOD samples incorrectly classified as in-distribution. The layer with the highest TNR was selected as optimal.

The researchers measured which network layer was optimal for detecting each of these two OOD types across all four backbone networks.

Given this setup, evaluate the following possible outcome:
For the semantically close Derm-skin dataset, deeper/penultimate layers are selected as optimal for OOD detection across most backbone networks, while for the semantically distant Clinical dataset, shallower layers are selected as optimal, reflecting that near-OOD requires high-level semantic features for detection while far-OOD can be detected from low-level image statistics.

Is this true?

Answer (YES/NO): NO